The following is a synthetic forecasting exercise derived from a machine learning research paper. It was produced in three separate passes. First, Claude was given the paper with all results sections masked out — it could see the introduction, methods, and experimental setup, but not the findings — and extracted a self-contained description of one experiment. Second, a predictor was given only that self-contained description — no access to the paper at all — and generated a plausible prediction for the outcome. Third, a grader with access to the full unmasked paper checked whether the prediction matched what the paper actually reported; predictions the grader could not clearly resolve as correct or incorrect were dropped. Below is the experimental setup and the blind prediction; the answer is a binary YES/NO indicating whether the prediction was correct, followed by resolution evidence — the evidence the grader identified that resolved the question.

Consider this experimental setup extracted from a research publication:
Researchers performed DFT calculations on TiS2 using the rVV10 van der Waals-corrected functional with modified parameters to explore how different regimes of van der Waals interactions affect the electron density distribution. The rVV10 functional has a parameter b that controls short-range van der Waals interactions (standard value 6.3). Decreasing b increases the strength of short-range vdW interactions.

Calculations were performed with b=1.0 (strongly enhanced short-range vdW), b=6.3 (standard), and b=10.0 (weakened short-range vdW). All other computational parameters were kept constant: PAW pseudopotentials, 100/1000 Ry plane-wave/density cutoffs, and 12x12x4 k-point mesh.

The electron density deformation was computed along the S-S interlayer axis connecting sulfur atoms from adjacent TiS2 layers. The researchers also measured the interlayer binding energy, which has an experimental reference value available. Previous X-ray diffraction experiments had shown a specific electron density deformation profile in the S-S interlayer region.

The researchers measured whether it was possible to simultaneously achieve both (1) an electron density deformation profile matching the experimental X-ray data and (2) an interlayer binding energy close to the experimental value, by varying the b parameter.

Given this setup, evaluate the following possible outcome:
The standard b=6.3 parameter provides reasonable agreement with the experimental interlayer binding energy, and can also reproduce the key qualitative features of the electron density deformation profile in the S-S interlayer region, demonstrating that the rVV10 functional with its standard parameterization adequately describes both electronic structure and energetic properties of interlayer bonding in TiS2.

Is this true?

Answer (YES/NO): NO